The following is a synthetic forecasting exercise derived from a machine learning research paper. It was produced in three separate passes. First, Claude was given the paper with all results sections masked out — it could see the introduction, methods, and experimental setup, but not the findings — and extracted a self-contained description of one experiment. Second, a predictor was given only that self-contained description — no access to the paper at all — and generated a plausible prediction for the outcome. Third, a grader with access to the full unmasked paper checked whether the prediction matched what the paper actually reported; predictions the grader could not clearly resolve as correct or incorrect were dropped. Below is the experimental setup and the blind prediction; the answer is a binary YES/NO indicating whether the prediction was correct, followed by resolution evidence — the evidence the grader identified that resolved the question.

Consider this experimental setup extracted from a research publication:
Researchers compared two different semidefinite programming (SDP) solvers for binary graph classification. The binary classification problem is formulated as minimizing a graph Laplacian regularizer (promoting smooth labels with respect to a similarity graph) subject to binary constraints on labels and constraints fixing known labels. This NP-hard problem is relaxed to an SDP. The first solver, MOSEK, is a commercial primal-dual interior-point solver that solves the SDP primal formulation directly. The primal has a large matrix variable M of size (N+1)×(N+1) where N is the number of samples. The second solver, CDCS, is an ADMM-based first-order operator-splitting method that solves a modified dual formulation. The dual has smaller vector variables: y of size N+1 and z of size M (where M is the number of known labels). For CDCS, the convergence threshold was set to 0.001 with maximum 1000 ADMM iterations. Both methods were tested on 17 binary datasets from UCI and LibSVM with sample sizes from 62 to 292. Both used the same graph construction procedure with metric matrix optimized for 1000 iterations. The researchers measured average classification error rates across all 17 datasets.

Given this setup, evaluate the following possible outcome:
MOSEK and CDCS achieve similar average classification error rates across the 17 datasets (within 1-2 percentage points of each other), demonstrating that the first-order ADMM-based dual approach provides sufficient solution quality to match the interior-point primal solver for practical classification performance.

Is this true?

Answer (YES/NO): YES